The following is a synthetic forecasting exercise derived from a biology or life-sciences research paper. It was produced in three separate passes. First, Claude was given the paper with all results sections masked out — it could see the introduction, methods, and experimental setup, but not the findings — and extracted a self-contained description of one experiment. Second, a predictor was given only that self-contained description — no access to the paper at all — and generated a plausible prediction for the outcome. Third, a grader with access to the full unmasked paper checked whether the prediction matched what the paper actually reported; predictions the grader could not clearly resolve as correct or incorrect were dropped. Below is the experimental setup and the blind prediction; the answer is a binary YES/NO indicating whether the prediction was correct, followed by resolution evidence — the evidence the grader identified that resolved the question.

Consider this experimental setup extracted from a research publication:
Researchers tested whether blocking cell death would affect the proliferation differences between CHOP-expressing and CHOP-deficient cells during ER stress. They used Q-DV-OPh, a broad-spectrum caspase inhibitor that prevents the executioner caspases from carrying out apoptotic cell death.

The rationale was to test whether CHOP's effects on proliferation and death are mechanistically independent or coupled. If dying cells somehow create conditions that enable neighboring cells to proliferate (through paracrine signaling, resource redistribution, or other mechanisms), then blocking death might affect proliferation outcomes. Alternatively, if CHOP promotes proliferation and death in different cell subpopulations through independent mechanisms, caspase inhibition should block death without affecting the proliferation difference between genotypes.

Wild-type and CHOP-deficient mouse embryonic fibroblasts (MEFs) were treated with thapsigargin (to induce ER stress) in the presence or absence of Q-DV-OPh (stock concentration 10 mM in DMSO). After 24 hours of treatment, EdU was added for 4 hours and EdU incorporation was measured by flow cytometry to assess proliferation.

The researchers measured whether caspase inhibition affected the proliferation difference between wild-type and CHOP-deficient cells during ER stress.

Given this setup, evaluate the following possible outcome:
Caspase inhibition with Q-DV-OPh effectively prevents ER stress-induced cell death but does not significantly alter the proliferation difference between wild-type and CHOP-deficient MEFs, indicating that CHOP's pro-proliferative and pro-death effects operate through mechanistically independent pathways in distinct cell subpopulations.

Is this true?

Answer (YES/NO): YES